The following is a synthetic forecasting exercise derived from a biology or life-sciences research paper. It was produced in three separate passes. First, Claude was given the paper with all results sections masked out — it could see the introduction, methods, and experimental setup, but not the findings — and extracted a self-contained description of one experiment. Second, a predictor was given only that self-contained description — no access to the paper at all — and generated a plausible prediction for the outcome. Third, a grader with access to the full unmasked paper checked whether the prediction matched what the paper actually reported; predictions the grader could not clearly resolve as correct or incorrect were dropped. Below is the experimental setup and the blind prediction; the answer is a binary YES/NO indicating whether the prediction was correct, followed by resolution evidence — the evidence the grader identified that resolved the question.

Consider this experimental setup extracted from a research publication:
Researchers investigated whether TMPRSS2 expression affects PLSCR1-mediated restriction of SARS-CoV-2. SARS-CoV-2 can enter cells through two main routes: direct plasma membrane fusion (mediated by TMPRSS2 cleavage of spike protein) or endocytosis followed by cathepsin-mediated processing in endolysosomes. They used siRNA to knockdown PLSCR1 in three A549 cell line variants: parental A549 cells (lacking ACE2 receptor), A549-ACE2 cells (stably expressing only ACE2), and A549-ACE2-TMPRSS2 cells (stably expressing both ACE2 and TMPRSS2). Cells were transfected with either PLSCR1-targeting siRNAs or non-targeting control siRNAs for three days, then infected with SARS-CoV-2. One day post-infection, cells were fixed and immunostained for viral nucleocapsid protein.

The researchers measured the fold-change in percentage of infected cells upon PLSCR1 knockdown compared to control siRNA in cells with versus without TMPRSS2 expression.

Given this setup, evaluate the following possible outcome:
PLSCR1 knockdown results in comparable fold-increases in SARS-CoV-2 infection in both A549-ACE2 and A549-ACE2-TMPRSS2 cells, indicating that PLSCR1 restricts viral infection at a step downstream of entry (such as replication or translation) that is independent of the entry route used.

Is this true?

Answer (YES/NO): NO